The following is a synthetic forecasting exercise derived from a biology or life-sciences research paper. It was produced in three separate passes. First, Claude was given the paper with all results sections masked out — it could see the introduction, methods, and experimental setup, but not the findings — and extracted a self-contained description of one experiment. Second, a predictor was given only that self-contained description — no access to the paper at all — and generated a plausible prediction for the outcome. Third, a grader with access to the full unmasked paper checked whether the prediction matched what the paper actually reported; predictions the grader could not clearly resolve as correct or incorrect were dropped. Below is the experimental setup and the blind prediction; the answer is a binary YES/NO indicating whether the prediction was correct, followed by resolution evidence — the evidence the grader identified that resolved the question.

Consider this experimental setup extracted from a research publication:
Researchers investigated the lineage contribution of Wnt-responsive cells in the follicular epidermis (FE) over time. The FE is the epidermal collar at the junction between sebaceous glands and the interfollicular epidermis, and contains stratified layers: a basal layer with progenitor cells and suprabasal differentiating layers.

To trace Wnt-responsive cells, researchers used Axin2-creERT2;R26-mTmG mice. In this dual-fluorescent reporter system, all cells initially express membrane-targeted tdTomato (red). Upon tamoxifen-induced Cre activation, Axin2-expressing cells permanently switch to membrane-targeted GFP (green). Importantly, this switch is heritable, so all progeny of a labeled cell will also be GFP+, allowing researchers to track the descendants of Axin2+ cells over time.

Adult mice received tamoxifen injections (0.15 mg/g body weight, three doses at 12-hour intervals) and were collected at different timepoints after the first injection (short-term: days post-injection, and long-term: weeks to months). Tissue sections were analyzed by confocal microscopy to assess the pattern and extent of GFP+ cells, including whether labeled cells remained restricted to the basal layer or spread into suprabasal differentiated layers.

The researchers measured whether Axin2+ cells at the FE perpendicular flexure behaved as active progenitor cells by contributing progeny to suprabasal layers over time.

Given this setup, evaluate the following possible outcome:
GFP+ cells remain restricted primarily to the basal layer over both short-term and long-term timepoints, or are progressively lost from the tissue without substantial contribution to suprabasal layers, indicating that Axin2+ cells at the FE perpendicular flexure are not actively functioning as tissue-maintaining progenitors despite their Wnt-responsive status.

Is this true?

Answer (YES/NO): NO